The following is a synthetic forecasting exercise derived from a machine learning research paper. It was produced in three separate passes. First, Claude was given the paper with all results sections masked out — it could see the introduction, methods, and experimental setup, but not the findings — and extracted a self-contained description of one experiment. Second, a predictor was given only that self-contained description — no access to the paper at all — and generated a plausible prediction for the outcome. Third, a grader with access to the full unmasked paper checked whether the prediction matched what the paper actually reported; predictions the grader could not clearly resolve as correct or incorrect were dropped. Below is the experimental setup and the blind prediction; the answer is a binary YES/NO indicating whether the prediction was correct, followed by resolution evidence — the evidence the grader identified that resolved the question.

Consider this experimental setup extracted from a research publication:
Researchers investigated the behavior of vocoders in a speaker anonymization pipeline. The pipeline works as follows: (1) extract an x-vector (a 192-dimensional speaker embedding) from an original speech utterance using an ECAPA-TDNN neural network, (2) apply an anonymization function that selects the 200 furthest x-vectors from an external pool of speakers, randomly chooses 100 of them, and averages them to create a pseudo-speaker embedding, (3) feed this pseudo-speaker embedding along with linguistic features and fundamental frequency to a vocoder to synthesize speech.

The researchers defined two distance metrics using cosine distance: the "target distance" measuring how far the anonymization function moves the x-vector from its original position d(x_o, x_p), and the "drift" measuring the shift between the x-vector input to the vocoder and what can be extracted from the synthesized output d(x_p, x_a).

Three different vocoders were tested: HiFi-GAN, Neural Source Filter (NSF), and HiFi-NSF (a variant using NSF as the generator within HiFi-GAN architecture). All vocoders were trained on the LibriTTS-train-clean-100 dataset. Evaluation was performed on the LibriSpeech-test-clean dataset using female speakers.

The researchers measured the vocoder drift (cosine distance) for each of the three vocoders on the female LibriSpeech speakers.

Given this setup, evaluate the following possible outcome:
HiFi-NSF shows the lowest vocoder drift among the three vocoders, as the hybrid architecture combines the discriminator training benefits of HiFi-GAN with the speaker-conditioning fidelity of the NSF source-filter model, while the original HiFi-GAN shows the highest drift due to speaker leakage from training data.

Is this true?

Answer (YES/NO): NO